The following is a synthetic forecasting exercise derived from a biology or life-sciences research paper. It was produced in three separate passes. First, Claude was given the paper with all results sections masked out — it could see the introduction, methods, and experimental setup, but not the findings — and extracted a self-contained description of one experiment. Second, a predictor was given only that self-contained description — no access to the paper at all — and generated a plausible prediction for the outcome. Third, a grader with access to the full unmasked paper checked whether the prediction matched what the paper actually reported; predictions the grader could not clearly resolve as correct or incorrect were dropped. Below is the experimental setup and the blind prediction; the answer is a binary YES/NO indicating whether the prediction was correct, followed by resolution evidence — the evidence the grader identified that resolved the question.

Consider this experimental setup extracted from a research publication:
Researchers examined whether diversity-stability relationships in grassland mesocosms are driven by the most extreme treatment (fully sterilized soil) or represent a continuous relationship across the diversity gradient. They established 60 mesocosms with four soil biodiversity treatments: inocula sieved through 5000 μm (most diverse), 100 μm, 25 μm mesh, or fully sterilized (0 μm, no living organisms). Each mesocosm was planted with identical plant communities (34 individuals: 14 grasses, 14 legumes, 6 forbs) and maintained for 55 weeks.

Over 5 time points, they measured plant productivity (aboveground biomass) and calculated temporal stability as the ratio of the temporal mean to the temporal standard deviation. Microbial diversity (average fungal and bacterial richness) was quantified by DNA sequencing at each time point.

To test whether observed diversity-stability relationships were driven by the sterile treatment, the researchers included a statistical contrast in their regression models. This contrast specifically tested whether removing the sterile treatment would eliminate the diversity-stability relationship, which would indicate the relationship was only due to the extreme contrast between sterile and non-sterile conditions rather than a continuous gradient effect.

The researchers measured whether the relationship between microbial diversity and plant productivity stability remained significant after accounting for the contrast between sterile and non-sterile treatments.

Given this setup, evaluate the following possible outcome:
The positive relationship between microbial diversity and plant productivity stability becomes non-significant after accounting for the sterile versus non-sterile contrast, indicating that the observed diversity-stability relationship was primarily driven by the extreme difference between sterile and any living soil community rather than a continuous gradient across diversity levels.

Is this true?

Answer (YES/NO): NO